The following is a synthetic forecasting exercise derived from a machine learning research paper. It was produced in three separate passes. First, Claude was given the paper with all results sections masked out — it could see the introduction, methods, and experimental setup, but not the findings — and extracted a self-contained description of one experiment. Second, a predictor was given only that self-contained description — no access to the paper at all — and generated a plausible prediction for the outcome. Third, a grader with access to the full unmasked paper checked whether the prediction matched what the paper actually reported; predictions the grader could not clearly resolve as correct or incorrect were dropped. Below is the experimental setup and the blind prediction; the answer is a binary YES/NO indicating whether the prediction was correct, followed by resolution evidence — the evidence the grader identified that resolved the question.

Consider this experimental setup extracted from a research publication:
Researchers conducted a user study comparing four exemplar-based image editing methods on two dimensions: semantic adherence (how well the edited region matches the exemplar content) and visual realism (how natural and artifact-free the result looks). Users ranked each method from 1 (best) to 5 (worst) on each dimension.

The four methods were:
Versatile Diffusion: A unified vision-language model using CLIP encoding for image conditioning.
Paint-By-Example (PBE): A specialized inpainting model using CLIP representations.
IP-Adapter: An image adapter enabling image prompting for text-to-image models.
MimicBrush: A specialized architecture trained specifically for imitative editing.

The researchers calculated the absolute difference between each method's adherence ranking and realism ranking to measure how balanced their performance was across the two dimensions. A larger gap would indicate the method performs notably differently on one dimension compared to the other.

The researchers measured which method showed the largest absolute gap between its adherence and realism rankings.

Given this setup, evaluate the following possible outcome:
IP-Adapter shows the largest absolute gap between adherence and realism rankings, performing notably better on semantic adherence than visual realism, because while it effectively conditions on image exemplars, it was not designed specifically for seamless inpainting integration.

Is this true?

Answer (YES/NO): NO